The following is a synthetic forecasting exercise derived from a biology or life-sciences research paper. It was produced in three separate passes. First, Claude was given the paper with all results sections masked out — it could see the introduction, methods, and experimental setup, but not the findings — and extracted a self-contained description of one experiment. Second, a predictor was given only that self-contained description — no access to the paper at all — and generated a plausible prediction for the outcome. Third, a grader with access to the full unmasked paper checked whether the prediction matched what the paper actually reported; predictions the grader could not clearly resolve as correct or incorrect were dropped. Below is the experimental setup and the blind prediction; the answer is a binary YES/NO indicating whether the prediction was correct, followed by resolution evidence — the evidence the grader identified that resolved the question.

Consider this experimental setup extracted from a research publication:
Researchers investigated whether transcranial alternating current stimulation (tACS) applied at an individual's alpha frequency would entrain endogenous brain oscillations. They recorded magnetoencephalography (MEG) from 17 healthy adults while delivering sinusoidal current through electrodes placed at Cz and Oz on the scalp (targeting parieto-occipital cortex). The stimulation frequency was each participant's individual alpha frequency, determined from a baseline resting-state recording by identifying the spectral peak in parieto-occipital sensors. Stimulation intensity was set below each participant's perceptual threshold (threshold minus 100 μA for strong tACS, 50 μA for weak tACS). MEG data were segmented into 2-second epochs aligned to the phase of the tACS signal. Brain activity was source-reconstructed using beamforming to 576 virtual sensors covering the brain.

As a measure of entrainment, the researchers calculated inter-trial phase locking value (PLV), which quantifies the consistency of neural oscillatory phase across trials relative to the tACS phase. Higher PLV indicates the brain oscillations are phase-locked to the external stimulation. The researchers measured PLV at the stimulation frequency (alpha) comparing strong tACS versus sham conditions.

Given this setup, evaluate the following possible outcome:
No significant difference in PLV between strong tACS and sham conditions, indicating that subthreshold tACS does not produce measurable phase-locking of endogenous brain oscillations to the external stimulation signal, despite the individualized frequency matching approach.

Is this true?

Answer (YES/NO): YES